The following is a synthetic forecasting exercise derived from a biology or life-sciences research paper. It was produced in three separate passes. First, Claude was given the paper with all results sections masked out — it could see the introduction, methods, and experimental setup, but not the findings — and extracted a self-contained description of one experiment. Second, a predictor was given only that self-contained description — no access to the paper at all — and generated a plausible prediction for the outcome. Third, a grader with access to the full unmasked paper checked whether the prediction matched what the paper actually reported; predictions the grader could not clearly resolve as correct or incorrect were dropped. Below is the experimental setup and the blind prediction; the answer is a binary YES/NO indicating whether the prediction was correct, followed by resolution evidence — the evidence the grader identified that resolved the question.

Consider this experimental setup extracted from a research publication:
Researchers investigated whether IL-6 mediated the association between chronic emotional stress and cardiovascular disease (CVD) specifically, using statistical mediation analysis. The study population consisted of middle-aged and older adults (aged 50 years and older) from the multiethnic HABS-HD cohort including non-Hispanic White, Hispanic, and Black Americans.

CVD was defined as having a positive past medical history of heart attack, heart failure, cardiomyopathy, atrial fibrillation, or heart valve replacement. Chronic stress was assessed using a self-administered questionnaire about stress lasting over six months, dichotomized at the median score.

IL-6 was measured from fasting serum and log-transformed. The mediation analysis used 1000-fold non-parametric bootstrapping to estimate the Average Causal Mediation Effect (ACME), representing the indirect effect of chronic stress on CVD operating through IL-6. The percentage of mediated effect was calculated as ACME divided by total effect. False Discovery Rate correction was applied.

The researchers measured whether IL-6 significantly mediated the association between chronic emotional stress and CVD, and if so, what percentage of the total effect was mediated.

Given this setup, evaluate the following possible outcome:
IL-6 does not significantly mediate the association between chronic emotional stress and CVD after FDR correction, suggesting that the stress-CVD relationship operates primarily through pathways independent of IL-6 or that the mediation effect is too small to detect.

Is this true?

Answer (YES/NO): NO